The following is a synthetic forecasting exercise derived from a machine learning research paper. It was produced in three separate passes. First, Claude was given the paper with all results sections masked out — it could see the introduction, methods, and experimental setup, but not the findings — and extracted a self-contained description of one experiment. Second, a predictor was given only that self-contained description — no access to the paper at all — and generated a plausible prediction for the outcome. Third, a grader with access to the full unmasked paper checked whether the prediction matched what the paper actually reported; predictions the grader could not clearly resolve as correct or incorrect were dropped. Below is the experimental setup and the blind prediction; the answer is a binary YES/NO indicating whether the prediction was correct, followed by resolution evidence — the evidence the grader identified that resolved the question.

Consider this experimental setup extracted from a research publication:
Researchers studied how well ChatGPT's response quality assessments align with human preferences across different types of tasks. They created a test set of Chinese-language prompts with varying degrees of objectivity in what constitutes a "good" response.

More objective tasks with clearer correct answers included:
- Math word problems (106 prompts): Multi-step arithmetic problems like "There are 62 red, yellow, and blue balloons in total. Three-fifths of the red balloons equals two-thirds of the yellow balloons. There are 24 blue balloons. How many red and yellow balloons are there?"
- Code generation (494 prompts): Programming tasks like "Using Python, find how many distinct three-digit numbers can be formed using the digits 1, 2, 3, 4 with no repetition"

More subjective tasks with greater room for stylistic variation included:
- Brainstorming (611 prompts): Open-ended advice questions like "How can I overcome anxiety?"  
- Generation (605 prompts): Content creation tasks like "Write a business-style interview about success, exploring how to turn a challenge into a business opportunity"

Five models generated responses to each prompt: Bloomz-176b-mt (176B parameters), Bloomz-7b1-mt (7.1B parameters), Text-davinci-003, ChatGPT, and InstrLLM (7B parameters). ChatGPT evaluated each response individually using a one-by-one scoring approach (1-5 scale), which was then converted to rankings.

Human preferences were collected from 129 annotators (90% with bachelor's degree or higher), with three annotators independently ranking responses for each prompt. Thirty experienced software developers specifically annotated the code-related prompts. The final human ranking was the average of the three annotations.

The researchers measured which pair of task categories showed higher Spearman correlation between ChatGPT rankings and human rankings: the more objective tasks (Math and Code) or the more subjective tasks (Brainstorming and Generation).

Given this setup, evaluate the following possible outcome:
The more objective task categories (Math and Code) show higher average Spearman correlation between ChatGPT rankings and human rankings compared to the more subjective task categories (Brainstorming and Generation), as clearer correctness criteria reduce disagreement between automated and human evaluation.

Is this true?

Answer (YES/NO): NO